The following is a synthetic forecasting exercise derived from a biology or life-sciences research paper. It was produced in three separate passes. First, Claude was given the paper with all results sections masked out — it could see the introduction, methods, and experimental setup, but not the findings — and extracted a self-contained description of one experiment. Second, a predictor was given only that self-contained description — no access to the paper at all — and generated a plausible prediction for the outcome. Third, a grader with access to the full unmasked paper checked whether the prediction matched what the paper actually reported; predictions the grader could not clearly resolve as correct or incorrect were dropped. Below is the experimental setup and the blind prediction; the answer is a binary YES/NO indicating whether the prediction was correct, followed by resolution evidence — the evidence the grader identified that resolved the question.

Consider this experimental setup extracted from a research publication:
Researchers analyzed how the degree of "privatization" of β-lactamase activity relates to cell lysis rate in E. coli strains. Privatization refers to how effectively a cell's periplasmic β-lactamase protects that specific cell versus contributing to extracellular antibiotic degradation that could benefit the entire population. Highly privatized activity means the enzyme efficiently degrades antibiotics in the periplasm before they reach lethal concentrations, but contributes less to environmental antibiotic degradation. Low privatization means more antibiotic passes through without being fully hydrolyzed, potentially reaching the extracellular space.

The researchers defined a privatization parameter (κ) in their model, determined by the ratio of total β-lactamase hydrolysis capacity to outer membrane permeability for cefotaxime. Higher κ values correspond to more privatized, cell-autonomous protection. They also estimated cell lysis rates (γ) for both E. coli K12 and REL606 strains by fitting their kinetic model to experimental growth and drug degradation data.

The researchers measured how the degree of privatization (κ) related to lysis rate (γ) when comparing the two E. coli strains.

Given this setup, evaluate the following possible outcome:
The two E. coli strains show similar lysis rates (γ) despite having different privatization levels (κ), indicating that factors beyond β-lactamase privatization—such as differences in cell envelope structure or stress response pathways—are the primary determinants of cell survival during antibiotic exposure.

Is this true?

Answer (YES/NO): NO